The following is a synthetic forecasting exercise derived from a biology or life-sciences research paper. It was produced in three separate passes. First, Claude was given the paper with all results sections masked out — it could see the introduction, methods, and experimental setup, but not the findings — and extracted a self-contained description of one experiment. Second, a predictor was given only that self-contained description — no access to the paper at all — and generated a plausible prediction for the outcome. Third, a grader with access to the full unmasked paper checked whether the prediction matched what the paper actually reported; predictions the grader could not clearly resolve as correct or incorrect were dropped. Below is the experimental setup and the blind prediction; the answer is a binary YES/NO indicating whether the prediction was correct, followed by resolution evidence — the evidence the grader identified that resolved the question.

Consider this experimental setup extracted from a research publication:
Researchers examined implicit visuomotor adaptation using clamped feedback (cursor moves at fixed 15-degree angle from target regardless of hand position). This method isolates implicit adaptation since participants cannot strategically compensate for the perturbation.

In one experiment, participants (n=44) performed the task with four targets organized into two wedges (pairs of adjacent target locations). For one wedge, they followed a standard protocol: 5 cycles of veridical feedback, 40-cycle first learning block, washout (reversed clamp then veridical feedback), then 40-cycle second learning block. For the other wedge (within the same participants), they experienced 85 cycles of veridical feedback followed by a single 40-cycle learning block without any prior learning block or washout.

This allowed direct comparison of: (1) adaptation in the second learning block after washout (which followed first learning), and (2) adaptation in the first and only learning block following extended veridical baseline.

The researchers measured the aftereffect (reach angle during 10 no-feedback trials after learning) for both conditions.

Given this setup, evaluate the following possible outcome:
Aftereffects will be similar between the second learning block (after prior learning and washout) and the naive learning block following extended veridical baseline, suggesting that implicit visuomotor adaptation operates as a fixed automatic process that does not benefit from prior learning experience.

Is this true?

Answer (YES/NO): YES